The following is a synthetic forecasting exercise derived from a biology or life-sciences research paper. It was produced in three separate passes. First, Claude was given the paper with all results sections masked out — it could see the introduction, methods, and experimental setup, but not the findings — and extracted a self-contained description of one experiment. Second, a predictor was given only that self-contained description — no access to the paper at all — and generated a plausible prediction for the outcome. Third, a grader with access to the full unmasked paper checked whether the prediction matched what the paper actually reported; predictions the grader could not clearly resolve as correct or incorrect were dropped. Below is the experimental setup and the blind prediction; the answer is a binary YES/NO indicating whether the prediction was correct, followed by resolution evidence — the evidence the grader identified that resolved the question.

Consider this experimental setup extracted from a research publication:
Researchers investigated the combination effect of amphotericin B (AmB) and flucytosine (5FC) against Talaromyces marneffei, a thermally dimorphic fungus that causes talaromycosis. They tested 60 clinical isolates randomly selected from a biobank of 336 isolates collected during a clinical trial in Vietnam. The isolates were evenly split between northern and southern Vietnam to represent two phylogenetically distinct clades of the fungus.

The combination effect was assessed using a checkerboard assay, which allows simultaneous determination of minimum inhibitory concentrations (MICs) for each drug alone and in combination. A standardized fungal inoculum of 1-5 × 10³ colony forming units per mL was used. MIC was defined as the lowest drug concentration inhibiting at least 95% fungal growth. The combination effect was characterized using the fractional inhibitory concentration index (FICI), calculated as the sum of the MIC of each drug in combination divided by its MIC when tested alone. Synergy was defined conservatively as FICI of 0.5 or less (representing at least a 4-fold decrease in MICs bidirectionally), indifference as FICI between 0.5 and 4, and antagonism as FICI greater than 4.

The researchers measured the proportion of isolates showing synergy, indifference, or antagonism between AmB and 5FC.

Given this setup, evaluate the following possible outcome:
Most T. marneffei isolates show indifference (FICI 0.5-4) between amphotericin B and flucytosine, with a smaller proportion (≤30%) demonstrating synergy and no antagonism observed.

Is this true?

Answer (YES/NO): YES